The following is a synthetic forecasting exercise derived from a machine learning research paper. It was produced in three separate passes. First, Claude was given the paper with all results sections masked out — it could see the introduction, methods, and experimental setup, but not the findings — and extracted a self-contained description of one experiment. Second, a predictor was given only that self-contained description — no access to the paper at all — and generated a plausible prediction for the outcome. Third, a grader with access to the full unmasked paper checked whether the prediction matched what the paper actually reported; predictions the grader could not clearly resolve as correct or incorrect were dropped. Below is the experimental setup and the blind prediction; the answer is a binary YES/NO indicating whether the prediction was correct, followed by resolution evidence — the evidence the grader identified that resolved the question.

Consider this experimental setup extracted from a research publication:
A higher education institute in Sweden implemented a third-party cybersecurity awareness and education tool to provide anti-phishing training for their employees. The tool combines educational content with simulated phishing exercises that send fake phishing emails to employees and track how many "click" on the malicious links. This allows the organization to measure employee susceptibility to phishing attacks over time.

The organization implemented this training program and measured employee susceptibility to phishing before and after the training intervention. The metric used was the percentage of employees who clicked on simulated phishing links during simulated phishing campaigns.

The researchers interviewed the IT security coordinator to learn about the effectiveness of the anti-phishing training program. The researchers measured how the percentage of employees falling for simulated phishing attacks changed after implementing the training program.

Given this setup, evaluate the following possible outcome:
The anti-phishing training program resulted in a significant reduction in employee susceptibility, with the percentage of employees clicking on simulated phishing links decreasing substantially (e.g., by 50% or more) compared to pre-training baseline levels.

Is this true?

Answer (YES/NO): NO